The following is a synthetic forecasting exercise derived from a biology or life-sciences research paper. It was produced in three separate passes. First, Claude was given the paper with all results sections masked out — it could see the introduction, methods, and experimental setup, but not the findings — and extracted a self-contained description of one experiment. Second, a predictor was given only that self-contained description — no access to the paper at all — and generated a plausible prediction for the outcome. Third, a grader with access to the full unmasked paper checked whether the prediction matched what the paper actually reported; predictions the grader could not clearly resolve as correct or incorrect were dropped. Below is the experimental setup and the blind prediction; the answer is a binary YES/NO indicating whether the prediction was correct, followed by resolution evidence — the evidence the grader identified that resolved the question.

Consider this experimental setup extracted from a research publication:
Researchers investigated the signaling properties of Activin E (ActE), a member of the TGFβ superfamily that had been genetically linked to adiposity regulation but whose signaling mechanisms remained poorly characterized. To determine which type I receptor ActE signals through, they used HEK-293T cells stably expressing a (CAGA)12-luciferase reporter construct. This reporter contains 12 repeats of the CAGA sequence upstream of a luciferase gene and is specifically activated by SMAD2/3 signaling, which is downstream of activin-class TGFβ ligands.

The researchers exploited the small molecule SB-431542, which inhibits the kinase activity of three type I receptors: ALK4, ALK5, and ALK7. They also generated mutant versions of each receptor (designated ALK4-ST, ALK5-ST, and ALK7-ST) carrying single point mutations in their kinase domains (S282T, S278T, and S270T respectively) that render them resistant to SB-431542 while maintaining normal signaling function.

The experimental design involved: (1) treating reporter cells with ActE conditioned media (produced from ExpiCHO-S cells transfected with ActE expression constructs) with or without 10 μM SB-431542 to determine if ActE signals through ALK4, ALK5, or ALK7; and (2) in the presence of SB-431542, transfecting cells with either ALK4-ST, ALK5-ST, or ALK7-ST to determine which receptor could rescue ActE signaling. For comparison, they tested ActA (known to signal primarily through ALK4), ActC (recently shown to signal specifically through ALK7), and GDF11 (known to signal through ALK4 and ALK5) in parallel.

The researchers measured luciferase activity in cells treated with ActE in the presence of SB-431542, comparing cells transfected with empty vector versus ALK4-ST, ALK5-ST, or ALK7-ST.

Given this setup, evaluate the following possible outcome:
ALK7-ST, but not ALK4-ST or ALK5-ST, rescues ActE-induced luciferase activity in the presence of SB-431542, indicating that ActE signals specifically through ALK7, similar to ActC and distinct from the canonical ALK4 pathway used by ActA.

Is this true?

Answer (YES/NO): YES